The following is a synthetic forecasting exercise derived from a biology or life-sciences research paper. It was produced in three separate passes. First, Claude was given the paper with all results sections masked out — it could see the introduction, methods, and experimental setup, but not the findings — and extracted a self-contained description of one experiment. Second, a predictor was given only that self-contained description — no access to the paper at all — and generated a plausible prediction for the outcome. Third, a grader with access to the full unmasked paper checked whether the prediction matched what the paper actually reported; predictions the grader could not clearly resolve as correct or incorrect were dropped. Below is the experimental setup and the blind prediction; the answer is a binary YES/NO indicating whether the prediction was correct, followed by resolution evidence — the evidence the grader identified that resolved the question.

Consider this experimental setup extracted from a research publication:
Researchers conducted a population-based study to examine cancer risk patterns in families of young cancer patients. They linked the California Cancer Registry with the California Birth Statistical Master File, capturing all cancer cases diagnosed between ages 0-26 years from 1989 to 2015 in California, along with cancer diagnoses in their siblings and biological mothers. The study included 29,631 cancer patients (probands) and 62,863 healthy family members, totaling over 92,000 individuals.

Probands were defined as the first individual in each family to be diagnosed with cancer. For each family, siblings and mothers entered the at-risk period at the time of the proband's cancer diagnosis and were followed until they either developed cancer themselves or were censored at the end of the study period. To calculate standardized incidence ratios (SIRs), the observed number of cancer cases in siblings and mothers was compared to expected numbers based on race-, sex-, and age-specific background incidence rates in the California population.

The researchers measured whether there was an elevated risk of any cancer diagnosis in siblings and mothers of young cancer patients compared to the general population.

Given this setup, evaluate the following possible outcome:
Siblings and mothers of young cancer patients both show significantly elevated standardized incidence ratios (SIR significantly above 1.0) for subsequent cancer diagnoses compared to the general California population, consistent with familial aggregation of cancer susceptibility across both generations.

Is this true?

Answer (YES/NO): YES